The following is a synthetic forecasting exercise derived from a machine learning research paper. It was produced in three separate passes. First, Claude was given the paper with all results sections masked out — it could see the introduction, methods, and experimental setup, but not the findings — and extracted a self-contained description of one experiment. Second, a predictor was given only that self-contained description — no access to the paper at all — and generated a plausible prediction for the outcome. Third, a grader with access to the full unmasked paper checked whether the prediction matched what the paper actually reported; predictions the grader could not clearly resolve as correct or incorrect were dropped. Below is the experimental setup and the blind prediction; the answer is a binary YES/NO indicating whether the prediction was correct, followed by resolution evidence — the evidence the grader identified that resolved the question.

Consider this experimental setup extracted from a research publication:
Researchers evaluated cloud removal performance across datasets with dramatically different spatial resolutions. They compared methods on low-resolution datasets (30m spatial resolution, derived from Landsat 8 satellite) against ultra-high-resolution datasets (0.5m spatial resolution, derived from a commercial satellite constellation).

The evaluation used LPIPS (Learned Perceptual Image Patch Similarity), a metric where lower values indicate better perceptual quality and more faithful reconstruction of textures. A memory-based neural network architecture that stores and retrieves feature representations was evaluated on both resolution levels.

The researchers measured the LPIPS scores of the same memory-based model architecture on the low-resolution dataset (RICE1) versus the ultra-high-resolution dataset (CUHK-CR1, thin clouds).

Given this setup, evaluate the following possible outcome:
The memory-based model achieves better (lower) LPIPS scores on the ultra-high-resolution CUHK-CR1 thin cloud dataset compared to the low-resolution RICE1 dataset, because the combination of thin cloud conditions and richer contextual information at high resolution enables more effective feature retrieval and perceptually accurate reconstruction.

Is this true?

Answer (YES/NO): NO